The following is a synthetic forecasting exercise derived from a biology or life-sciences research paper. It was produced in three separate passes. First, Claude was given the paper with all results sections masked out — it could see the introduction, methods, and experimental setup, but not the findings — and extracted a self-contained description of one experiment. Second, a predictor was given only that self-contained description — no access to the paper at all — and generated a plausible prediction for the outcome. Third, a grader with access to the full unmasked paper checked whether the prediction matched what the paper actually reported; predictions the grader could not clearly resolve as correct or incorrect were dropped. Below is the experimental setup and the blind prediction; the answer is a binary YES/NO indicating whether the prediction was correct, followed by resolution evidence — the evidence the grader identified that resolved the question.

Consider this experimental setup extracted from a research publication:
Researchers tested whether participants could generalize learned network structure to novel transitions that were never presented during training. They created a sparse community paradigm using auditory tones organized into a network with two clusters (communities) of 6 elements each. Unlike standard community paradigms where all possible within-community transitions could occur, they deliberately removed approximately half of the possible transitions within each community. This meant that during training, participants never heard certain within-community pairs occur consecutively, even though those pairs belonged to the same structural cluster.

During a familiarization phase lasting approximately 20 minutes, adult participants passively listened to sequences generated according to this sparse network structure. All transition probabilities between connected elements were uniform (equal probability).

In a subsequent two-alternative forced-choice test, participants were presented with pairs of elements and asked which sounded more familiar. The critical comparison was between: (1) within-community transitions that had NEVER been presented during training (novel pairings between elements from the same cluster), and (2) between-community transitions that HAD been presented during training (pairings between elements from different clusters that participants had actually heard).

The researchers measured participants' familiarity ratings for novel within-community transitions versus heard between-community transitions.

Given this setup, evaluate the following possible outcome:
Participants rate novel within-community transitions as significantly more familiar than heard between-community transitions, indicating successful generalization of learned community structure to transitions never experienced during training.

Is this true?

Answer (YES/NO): YES